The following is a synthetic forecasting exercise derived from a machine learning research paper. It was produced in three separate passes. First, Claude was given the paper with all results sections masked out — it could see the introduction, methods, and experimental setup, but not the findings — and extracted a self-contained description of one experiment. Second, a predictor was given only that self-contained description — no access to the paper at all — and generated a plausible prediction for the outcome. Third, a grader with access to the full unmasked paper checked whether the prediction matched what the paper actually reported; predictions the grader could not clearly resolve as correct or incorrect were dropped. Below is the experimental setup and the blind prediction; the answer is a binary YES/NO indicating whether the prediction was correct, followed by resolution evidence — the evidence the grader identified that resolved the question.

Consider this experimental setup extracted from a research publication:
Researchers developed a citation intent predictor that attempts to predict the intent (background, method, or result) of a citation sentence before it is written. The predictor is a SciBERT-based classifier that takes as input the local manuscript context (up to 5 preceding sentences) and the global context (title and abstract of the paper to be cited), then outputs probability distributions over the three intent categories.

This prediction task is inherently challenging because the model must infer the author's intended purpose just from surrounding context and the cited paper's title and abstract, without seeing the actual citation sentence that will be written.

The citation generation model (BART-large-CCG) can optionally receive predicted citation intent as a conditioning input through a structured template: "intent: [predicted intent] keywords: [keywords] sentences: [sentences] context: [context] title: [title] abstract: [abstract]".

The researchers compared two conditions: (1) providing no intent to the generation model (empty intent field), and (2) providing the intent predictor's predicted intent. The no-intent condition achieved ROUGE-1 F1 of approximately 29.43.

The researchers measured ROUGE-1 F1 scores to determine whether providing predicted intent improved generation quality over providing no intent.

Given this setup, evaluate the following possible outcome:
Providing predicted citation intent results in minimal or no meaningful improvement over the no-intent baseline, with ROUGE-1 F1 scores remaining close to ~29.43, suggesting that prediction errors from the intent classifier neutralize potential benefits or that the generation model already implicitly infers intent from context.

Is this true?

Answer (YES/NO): YES